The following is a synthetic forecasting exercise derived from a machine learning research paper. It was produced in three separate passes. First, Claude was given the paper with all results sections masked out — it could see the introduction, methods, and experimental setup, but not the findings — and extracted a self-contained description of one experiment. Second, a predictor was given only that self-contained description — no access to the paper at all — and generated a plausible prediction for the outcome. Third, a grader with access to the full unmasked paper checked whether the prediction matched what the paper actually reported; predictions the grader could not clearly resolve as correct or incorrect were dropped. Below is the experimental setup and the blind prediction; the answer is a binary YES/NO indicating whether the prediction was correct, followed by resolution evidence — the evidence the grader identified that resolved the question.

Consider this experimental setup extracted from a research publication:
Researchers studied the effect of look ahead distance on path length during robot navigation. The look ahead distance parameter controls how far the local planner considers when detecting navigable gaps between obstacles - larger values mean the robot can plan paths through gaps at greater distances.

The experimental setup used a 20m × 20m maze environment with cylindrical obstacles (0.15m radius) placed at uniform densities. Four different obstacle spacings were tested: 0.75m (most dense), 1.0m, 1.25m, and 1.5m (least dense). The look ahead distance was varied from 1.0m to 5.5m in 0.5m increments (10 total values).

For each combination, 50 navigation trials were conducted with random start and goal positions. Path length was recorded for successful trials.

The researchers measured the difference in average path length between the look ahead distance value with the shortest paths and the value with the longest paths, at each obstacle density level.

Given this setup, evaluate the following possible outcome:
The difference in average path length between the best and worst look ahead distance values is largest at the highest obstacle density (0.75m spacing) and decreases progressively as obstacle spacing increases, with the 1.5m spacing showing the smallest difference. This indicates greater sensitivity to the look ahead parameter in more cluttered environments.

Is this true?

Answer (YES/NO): YES